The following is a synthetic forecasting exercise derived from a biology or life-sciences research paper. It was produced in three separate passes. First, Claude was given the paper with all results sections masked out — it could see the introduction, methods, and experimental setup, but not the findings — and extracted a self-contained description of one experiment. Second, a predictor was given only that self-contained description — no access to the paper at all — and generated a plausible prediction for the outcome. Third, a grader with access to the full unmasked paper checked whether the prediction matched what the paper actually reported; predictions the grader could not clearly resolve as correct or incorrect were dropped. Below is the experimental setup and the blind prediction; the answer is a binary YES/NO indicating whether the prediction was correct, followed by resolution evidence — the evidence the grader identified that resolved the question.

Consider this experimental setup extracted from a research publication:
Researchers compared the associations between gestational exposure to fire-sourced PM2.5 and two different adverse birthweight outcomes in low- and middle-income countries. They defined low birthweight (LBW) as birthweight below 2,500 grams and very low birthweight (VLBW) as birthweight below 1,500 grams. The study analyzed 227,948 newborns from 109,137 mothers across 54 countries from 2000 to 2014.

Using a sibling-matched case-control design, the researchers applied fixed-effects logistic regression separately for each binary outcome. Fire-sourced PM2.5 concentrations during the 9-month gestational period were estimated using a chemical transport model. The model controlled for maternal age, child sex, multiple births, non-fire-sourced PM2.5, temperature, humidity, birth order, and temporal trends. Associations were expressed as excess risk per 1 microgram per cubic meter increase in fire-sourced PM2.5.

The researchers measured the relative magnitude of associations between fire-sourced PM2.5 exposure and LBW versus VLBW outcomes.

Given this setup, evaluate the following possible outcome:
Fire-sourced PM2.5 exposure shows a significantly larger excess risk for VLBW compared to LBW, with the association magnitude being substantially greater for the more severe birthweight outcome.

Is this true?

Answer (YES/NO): YES